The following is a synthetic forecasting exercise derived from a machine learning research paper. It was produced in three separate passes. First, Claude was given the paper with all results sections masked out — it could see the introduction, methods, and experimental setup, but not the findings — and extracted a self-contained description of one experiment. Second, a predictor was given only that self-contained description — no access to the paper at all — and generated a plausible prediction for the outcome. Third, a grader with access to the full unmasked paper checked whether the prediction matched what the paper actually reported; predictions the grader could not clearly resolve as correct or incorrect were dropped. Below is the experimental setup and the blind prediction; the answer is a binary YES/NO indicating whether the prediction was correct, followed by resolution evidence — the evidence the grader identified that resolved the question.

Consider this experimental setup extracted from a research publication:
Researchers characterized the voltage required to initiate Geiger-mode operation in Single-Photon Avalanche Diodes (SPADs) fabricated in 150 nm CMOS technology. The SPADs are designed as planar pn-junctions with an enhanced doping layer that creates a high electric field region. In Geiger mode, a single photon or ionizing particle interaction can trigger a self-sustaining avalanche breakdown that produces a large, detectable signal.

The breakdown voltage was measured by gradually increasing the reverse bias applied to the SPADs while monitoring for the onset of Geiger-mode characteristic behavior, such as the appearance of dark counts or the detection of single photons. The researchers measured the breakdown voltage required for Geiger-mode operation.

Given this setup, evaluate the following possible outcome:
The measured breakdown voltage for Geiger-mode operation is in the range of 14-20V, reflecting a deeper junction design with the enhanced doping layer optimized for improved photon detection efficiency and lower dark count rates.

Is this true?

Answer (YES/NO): YES